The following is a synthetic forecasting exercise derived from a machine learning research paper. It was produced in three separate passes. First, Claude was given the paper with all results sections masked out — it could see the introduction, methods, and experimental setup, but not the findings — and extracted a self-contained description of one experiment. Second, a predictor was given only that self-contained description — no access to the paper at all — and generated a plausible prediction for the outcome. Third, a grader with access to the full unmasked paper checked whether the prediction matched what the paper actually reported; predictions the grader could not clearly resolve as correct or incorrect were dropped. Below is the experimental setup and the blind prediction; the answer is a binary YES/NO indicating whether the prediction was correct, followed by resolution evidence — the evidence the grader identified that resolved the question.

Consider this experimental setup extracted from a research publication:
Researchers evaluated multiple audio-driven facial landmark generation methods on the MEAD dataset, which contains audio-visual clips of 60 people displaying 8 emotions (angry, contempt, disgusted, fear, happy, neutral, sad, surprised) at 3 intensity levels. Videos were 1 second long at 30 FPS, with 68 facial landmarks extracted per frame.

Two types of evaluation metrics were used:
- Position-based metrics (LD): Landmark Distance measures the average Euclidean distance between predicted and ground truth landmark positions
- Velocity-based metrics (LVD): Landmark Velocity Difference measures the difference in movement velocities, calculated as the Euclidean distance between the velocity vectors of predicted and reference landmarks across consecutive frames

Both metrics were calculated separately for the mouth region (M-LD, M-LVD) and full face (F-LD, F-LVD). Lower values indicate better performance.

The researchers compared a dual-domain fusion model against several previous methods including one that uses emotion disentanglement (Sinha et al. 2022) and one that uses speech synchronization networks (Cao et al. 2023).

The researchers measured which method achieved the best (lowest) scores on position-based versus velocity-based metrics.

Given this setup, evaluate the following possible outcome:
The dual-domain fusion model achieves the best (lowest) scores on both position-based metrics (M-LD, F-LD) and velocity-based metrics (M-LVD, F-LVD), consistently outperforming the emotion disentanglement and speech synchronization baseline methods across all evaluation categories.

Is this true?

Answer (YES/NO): NO